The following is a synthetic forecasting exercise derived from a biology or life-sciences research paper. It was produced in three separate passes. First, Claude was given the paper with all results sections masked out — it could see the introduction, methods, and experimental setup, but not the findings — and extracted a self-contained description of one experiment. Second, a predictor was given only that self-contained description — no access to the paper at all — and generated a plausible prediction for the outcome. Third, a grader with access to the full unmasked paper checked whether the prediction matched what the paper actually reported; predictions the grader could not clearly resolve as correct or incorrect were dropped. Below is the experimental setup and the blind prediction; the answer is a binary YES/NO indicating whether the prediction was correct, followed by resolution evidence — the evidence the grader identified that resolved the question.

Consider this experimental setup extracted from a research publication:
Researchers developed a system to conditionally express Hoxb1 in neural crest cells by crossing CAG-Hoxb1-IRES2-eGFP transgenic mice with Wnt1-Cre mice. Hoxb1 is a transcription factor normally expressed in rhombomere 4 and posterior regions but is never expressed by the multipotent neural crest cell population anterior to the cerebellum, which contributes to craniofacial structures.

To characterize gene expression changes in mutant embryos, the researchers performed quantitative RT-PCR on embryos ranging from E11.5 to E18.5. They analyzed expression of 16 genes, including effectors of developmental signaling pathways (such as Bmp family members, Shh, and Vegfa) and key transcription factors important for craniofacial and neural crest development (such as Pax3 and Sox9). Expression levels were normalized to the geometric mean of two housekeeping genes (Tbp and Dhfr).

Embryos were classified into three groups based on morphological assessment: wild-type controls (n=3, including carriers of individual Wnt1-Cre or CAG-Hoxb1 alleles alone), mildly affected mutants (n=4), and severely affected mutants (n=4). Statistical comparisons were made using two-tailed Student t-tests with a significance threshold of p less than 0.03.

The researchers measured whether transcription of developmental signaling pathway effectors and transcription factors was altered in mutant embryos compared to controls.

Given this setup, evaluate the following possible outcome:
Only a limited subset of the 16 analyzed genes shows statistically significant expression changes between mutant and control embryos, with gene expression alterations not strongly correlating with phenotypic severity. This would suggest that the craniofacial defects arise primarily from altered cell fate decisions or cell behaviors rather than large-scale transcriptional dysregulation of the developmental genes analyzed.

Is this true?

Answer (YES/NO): NO